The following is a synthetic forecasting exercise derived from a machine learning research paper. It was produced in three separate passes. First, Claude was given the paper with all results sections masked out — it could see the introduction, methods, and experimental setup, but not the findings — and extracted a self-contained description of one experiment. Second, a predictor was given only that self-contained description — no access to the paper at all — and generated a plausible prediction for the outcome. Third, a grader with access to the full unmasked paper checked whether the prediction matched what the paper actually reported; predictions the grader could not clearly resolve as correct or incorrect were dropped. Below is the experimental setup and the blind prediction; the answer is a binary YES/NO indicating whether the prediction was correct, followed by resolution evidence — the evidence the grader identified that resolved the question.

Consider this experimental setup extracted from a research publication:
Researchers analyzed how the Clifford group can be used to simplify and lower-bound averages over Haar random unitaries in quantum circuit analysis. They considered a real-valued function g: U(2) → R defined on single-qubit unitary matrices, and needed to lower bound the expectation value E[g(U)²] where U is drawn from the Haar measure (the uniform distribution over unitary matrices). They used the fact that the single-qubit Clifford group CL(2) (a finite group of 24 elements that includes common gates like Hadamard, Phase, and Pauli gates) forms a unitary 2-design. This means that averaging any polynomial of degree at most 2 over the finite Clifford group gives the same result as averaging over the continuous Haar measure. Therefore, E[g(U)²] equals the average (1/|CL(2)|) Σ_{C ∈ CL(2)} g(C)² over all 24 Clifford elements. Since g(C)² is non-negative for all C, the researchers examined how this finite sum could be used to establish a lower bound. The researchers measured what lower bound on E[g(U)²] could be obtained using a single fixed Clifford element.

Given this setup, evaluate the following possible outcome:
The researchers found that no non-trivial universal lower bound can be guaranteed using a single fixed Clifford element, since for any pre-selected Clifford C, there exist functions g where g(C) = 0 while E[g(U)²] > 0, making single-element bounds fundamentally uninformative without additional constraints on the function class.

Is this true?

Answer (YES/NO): NO